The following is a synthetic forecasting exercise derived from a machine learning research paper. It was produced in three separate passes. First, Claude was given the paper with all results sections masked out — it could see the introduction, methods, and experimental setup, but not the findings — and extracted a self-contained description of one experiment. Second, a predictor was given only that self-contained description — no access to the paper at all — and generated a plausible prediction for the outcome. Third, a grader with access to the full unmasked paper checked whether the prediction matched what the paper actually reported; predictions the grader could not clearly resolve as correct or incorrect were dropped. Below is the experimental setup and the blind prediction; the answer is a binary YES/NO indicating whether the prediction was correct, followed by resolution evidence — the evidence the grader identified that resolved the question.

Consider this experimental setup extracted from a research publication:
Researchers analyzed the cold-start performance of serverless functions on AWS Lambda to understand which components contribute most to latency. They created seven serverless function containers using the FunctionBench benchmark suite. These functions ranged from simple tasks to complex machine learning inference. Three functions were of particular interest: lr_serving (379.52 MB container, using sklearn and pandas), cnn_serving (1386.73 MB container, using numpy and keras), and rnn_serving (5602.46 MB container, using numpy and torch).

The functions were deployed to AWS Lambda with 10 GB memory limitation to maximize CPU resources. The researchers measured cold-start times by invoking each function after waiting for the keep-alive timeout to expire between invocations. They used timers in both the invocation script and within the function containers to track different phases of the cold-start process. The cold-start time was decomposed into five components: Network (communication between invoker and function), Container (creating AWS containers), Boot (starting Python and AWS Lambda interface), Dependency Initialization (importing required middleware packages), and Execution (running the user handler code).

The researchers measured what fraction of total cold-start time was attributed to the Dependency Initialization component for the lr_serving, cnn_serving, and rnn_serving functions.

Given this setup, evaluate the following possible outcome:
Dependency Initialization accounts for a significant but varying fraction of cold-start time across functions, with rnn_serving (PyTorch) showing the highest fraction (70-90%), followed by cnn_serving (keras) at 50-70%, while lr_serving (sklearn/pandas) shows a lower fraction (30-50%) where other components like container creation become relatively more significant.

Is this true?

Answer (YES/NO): NO